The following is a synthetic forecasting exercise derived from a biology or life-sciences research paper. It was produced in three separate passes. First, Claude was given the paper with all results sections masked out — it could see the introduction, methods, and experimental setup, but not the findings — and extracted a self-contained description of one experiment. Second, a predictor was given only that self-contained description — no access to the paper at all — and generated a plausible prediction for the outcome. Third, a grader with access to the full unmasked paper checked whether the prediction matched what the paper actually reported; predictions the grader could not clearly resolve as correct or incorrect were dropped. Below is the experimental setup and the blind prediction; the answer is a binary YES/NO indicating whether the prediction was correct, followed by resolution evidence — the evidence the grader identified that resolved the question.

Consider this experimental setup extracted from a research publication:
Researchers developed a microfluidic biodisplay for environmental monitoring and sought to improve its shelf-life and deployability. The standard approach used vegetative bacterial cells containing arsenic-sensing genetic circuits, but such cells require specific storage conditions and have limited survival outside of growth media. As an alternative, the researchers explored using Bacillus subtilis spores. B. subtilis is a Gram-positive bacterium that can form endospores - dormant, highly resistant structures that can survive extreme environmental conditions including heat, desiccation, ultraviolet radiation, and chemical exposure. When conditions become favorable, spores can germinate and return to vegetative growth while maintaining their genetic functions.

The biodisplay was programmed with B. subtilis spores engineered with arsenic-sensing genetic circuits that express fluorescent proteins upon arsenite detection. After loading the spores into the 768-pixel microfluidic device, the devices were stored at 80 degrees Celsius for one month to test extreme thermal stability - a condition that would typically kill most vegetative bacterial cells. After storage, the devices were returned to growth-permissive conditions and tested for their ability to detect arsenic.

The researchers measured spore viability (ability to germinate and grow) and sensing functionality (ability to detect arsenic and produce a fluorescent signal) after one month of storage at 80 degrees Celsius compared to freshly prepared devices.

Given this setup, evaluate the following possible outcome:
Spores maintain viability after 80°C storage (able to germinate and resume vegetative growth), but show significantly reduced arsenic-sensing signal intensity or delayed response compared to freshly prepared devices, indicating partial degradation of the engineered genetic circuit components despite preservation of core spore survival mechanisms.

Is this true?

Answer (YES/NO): NO